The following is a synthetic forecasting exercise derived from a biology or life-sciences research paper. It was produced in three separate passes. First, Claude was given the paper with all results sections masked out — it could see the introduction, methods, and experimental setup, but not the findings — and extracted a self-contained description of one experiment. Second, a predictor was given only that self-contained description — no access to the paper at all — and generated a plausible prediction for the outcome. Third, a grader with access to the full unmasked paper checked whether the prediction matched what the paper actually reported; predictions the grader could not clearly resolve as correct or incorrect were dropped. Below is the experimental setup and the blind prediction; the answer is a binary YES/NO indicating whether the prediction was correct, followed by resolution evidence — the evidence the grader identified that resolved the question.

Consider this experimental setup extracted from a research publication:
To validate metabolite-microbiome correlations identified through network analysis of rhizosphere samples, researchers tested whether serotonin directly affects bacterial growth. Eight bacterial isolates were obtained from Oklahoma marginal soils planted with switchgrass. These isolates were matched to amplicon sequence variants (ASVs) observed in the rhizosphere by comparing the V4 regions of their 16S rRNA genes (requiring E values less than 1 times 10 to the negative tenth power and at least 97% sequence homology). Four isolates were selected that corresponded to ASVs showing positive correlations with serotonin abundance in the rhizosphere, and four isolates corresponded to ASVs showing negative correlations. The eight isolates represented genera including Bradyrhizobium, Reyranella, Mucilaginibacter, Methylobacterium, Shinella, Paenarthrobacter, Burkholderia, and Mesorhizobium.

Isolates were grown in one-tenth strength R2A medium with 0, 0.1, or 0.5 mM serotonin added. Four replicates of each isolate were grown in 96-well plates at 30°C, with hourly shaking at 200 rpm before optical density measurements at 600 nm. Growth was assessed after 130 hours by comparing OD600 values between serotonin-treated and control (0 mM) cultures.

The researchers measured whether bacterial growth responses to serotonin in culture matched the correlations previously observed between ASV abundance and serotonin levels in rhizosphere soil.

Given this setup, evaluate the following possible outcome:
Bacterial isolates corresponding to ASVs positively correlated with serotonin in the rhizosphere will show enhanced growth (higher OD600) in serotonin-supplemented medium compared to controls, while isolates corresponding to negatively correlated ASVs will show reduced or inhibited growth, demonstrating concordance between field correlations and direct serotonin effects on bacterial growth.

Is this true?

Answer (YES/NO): NO